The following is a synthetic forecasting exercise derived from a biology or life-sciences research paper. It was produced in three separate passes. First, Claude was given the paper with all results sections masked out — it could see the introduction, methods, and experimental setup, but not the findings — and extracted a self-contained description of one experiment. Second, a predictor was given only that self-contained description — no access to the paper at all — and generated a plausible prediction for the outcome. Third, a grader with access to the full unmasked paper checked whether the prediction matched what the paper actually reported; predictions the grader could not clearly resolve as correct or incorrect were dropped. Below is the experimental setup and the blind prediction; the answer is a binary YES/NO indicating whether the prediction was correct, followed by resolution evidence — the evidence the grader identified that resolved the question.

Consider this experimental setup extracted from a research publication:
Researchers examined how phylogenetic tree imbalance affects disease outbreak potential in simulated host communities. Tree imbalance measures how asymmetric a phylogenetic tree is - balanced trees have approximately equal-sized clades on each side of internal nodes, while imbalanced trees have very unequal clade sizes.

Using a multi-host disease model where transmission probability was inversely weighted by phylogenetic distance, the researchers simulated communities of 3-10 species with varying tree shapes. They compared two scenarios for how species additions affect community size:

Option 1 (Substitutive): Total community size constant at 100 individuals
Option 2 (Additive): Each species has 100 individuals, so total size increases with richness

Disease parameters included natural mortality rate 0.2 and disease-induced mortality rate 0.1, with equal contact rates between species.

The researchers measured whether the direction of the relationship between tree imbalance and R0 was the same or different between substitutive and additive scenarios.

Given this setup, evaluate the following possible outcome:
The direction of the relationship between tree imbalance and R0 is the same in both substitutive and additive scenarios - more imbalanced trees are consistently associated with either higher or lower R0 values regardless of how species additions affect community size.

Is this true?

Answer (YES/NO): NO